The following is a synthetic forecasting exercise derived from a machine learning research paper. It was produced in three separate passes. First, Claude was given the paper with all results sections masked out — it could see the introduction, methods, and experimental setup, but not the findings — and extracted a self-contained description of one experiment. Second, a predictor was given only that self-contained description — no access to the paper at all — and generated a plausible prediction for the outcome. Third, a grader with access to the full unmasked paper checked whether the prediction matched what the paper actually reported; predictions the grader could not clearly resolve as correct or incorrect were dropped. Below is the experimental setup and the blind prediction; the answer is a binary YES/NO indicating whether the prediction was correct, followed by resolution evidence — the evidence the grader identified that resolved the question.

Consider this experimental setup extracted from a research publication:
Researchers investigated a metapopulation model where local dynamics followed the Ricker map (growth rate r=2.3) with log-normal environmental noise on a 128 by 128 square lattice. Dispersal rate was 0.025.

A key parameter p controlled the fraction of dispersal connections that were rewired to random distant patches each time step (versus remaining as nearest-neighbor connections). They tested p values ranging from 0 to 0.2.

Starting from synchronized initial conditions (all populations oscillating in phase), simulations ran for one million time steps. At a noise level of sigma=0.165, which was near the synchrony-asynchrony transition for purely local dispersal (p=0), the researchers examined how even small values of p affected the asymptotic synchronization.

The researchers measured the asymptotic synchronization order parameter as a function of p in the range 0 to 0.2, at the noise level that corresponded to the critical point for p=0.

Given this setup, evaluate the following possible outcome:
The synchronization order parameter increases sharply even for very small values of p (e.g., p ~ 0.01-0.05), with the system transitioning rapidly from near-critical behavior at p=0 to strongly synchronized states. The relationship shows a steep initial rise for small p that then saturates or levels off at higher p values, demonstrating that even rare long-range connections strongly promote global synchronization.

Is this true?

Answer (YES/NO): NO